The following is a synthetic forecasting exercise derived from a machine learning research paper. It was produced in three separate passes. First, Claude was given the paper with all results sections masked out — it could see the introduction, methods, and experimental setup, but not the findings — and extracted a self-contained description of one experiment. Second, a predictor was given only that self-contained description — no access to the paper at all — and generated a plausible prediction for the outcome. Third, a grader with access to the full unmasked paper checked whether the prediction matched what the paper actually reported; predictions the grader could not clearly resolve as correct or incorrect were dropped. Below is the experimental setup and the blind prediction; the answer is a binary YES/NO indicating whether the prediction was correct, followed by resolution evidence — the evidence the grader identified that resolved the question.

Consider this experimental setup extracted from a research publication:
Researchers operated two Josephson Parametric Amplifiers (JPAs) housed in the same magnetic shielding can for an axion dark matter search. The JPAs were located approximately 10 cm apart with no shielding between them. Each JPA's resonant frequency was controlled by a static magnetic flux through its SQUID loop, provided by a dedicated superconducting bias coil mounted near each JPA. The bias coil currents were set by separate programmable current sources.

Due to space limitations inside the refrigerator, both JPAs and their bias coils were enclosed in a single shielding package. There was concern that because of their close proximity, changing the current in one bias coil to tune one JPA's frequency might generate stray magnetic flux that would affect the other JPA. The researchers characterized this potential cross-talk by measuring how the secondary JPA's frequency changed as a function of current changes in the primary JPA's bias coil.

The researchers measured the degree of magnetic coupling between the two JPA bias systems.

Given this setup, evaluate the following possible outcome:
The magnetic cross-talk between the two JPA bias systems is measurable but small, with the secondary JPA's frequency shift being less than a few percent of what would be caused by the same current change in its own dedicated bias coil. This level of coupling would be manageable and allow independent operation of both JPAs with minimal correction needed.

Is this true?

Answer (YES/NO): NO